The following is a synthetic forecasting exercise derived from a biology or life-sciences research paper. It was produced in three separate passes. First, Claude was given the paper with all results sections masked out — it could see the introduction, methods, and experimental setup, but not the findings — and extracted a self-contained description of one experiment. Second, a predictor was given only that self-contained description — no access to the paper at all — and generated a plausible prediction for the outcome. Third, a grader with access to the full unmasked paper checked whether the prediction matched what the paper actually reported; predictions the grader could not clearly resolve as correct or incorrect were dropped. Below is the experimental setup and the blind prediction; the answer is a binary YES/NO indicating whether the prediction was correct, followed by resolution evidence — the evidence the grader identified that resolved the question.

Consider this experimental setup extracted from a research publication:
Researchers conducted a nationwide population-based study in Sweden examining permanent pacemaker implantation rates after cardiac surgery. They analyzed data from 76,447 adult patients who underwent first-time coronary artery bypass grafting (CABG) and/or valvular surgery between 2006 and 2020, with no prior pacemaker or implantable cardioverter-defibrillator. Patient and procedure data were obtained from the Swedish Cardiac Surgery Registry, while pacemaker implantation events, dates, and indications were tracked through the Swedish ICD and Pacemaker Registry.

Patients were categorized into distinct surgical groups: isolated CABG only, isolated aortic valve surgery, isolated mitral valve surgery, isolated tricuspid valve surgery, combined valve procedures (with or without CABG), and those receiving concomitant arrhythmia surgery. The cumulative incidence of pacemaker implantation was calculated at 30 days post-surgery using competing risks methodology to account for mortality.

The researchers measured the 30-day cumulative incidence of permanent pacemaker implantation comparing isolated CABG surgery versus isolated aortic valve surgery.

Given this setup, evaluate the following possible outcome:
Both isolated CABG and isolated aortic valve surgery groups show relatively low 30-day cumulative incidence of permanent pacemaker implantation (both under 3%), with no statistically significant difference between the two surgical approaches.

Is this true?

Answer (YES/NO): NO